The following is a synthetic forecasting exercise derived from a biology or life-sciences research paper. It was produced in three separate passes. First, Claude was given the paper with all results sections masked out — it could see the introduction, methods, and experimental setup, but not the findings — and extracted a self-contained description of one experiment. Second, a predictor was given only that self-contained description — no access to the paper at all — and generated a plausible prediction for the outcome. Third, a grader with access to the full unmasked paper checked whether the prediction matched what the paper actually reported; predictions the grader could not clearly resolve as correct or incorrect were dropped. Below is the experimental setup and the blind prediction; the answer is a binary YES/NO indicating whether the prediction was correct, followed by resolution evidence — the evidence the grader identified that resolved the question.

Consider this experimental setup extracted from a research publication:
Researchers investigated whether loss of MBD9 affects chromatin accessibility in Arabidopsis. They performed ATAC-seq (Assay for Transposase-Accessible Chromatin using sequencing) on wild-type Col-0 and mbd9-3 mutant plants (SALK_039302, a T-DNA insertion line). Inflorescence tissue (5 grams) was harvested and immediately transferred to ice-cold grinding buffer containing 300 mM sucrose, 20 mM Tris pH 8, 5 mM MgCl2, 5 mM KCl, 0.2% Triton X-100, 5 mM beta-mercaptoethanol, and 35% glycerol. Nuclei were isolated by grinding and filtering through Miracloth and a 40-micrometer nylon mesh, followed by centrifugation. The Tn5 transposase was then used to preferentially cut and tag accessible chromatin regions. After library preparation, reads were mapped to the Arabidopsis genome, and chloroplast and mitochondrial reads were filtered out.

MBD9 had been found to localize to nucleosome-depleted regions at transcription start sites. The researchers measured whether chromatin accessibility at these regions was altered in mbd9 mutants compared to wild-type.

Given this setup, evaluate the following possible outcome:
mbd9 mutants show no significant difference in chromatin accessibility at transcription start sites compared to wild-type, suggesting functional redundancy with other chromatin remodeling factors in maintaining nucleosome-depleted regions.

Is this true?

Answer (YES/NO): YES